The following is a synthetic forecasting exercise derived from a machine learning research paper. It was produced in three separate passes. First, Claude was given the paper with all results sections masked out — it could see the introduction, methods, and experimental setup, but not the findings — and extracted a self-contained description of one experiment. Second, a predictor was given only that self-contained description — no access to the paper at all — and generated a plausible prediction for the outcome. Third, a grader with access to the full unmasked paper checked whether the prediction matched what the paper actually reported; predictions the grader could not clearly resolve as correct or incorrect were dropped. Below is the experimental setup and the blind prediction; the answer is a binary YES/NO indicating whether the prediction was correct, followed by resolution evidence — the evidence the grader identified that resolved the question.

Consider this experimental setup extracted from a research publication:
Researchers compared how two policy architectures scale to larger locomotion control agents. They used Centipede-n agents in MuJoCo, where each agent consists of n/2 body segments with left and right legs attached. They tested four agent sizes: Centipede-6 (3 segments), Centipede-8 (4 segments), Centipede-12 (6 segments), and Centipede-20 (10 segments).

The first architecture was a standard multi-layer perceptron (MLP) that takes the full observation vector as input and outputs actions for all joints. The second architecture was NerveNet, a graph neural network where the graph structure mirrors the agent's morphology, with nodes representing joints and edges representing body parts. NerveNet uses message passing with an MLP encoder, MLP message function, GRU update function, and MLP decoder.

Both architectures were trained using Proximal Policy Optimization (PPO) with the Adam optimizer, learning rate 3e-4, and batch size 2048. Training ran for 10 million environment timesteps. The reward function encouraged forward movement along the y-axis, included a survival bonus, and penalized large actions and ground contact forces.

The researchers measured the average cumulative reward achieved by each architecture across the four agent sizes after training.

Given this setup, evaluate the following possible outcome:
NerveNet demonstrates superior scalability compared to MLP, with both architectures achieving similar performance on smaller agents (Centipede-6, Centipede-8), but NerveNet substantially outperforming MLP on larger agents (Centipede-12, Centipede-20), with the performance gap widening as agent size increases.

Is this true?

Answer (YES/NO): NO